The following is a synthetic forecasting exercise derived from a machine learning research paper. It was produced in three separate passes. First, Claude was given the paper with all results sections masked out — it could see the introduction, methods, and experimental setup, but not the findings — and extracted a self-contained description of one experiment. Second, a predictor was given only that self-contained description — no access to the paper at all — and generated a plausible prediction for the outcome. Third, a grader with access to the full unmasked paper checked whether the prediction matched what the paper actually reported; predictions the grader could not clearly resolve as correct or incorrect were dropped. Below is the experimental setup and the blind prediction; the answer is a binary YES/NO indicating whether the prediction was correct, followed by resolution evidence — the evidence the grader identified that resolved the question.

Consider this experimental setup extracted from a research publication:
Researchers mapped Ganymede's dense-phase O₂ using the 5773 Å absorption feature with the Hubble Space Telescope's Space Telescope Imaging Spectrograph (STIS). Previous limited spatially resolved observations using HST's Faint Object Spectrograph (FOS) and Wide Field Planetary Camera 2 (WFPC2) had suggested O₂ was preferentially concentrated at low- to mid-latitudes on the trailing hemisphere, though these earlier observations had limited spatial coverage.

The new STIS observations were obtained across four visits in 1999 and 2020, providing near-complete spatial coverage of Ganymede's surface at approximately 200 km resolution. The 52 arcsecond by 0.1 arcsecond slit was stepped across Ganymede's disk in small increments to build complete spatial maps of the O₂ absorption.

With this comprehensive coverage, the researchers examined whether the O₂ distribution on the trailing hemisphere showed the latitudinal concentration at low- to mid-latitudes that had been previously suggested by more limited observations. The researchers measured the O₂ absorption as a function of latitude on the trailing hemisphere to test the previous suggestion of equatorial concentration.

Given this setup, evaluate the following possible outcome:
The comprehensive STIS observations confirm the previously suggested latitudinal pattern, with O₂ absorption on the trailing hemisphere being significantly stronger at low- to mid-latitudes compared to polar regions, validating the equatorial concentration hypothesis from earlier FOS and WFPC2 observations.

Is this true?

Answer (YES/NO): YES